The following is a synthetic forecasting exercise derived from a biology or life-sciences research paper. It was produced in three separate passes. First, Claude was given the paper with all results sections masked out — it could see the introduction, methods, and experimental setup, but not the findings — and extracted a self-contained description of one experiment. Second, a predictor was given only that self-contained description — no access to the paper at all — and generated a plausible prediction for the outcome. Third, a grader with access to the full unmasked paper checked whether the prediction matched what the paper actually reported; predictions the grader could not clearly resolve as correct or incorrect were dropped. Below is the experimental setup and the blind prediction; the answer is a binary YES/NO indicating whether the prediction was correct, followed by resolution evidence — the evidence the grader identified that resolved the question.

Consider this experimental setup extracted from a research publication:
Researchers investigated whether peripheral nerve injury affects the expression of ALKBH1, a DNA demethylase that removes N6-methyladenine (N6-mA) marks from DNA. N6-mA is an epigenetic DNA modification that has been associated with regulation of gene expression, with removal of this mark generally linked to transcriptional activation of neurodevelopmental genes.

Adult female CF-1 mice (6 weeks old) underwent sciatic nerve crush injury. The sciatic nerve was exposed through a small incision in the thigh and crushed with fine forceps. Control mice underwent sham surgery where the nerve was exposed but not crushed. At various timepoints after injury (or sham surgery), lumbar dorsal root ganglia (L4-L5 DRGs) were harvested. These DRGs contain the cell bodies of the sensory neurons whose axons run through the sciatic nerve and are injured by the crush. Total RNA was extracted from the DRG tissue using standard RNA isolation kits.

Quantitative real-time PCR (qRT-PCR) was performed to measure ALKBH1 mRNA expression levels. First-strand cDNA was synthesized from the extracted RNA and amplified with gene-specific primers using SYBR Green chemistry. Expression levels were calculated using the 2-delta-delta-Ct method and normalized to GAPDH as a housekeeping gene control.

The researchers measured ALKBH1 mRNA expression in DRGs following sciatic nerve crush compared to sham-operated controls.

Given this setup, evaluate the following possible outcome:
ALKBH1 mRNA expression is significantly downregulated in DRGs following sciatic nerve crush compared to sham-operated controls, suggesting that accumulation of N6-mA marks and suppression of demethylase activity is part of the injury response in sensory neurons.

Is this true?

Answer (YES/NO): NO